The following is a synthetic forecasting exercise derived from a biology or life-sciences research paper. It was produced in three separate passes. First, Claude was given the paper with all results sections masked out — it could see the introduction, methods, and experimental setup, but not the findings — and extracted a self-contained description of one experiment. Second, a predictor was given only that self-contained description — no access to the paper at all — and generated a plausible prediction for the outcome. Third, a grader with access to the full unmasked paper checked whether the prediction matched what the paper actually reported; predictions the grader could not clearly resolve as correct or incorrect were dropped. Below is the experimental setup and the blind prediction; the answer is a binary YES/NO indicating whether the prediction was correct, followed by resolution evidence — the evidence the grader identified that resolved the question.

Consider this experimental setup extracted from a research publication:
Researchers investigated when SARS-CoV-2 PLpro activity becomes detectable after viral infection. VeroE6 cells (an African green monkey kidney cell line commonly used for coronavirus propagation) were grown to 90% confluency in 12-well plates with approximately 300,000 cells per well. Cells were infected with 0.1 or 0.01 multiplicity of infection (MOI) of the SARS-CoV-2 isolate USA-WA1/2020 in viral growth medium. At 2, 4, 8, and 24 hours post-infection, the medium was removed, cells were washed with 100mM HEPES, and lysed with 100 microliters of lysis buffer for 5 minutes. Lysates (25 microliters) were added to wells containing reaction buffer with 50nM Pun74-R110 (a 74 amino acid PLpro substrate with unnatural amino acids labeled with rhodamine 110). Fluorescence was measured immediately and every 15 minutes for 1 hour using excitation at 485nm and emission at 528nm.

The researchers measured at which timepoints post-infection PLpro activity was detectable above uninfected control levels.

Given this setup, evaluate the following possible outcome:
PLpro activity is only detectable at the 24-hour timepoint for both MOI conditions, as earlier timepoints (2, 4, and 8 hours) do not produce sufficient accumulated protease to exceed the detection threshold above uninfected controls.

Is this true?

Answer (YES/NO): NO